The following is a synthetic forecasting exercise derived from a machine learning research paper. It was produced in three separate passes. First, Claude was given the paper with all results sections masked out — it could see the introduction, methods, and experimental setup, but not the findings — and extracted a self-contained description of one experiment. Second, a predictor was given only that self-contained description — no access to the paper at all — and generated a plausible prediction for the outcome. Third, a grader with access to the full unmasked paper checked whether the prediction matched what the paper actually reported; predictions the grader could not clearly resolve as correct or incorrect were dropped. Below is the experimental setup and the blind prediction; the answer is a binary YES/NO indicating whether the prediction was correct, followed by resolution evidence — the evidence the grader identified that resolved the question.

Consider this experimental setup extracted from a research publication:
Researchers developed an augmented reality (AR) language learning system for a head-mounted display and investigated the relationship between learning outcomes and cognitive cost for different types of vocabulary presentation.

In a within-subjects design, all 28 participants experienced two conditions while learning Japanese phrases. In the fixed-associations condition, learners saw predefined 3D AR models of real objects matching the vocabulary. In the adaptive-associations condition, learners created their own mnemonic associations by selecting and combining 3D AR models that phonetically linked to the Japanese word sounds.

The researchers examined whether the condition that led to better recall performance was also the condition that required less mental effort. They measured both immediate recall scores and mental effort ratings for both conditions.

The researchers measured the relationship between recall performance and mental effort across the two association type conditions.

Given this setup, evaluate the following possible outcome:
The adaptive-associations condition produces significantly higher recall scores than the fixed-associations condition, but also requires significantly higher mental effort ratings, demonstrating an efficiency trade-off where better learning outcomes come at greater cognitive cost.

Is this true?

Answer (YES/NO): NO